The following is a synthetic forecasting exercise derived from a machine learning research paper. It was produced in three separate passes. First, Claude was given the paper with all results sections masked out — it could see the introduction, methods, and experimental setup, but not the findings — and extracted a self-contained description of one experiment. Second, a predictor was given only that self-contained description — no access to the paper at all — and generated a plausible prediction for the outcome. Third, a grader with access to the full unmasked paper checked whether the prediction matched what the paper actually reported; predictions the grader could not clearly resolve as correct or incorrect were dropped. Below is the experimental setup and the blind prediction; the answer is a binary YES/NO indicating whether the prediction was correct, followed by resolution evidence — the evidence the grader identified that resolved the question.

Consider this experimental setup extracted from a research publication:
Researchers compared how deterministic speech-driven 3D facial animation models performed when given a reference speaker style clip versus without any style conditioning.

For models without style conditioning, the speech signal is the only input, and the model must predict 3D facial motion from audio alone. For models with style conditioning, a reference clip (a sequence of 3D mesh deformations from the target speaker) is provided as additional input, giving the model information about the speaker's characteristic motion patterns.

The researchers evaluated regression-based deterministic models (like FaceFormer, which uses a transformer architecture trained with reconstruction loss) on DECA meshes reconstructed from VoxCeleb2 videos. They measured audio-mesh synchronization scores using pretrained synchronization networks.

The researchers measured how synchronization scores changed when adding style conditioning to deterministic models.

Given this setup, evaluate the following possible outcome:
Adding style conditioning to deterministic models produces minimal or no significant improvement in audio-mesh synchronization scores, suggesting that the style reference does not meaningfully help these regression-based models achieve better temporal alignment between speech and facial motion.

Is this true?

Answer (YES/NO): NO